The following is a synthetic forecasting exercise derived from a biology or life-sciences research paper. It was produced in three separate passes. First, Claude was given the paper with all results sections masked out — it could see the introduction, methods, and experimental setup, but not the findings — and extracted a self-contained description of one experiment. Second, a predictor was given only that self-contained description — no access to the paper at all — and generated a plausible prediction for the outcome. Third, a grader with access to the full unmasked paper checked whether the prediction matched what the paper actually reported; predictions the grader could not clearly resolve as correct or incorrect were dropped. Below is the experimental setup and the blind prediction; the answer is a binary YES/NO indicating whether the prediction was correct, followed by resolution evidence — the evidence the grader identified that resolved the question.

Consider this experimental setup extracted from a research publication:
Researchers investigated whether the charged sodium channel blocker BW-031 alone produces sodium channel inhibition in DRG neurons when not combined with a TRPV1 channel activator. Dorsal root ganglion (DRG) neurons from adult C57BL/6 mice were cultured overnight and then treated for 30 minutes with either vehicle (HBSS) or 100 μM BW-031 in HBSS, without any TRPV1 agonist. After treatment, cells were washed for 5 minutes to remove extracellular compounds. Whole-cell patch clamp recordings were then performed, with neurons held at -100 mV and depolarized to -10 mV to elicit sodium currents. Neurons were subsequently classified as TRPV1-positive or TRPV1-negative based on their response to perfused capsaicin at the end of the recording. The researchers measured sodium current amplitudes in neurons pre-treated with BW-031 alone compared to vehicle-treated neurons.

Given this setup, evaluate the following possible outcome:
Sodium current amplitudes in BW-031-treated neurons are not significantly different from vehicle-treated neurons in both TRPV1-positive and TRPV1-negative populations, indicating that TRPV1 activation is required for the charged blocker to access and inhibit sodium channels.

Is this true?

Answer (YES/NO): YES